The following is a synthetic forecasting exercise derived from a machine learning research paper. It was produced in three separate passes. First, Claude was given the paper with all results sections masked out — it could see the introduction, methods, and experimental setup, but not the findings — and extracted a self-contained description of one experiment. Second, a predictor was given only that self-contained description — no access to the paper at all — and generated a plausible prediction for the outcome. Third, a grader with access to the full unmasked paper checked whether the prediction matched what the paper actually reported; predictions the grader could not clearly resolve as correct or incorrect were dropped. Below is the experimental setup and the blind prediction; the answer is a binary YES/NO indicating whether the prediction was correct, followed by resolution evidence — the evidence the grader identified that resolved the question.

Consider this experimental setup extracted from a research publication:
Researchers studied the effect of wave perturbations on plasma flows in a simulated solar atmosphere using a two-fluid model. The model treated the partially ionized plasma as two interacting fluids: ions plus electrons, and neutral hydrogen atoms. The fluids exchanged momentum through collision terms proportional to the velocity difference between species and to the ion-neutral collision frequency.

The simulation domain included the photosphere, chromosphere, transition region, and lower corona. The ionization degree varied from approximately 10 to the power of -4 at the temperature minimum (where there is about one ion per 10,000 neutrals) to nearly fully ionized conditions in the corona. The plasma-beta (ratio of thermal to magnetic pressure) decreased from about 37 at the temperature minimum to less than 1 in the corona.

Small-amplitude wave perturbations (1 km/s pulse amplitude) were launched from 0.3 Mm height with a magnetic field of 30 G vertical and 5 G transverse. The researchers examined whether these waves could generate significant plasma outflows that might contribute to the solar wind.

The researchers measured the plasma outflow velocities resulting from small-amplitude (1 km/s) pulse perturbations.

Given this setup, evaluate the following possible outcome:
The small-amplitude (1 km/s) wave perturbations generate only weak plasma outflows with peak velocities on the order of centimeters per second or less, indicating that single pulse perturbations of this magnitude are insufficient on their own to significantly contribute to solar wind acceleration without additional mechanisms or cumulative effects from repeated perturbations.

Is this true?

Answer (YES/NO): NO